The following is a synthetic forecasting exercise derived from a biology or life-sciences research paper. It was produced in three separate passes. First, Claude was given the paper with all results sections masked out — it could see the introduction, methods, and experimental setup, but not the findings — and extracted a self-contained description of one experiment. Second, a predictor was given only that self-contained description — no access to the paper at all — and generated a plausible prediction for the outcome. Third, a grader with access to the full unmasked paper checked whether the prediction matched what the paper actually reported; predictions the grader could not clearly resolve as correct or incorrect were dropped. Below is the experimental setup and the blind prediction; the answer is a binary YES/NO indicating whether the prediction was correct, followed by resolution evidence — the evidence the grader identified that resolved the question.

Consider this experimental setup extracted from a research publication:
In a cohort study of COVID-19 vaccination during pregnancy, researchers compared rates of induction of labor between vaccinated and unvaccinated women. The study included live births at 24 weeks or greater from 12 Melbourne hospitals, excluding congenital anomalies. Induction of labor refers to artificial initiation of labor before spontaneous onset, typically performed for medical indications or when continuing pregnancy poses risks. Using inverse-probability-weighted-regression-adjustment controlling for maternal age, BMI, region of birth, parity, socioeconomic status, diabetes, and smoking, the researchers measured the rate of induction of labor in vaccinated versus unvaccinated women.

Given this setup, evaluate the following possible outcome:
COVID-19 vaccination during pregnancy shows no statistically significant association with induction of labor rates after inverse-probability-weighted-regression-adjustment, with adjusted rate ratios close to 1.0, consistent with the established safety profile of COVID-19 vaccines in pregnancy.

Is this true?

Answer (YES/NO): NO